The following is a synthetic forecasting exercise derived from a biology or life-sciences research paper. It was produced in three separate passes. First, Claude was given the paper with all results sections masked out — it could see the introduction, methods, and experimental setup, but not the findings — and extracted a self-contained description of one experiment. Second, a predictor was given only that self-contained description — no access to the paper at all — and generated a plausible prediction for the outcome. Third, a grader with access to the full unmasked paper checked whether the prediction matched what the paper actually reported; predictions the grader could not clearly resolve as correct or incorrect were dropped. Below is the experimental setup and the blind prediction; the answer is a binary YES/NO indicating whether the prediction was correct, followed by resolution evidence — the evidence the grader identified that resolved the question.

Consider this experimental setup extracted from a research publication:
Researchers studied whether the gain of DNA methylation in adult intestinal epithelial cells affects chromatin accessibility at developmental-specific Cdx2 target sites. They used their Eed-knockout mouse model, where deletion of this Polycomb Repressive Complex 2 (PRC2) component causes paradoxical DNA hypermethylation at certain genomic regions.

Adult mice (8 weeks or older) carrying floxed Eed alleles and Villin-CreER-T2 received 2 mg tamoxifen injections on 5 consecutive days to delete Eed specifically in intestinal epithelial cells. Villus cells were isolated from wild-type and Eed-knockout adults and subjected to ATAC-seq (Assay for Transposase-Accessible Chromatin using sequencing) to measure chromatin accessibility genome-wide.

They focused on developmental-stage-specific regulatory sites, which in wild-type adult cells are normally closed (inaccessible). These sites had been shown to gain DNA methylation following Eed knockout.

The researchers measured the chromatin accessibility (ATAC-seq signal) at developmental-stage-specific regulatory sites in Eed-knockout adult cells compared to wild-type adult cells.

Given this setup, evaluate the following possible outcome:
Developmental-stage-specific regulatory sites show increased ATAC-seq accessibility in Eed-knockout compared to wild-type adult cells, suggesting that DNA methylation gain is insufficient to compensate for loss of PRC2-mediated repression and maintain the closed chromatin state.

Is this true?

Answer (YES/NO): NO